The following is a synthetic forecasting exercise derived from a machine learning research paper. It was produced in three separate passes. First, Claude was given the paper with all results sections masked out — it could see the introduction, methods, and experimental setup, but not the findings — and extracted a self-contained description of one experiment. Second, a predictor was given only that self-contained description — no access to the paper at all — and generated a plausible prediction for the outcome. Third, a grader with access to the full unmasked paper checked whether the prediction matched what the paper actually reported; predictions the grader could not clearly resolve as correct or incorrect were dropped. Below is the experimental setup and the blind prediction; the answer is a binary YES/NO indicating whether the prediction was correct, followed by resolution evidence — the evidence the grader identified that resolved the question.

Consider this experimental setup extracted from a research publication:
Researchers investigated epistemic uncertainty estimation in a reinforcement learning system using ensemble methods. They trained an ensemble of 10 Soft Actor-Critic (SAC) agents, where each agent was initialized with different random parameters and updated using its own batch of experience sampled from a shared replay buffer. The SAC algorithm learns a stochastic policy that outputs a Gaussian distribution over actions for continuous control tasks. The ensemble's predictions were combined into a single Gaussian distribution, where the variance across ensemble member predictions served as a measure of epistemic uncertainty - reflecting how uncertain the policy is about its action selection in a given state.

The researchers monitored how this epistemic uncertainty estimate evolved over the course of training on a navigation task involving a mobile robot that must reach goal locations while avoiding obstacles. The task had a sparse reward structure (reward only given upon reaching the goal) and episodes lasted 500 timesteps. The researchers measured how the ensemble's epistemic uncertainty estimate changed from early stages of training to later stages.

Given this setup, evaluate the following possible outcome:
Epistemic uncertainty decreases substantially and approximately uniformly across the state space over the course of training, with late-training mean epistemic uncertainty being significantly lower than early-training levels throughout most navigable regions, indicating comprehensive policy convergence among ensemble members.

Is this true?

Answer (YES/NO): NO